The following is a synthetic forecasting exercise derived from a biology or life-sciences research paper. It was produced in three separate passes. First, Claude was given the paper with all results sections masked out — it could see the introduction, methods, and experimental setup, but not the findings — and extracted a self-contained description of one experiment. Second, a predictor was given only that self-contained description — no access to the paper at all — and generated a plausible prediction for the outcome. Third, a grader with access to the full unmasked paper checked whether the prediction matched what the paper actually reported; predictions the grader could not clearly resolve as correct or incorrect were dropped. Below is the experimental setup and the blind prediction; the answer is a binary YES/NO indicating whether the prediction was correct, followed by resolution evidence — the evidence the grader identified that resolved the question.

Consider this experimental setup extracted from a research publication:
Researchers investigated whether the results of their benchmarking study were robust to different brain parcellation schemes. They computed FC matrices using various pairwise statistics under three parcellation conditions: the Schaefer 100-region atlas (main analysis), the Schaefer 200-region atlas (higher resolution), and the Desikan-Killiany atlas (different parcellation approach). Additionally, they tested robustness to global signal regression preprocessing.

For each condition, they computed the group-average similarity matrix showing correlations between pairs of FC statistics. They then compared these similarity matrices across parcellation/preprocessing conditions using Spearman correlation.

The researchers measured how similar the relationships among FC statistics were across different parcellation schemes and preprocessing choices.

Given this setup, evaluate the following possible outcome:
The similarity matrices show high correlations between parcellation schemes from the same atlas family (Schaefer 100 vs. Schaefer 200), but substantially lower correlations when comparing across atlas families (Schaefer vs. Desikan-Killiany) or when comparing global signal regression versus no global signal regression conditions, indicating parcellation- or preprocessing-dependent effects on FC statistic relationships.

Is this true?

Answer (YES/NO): NO